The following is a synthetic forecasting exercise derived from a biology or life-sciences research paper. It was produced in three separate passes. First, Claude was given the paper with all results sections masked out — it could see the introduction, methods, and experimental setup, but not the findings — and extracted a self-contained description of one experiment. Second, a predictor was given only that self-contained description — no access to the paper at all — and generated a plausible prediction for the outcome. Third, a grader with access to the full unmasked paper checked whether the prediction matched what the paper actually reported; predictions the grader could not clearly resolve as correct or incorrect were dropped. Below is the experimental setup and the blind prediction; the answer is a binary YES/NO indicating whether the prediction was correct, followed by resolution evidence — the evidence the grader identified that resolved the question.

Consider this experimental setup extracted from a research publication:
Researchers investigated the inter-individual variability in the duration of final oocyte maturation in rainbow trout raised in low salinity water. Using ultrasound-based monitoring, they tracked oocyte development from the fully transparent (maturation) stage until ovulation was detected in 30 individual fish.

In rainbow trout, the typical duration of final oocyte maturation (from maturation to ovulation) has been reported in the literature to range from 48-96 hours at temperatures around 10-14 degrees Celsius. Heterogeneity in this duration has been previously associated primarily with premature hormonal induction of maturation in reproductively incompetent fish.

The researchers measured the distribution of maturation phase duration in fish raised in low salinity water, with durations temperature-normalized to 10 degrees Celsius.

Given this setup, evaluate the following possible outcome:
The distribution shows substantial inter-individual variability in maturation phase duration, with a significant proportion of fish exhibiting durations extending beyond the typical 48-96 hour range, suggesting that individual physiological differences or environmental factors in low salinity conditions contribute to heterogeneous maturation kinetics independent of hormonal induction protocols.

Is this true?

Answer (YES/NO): NO